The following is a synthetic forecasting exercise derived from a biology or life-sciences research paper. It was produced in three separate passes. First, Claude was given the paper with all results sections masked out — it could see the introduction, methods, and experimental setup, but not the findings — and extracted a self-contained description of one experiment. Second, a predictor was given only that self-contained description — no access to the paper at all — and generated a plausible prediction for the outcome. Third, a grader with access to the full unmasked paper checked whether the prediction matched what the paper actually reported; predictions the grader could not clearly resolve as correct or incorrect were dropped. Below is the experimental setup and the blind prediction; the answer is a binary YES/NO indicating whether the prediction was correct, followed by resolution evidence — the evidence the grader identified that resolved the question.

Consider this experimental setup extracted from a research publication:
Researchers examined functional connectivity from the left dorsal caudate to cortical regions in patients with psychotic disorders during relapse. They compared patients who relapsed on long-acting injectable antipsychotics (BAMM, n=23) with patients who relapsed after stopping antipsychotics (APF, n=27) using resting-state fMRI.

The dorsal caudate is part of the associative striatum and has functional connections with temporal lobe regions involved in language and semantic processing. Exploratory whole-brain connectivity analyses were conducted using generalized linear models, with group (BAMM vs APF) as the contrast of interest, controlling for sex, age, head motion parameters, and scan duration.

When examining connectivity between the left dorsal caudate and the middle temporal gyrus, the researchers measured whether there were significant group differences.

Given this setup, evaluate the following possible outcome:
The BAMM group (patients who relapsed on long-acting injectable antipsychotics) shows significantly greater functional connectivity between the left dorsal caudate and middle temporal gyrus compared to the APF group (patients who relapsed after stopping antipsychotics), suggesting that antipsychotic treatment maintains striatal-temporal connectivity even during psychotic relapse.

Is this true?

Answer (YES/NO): YES